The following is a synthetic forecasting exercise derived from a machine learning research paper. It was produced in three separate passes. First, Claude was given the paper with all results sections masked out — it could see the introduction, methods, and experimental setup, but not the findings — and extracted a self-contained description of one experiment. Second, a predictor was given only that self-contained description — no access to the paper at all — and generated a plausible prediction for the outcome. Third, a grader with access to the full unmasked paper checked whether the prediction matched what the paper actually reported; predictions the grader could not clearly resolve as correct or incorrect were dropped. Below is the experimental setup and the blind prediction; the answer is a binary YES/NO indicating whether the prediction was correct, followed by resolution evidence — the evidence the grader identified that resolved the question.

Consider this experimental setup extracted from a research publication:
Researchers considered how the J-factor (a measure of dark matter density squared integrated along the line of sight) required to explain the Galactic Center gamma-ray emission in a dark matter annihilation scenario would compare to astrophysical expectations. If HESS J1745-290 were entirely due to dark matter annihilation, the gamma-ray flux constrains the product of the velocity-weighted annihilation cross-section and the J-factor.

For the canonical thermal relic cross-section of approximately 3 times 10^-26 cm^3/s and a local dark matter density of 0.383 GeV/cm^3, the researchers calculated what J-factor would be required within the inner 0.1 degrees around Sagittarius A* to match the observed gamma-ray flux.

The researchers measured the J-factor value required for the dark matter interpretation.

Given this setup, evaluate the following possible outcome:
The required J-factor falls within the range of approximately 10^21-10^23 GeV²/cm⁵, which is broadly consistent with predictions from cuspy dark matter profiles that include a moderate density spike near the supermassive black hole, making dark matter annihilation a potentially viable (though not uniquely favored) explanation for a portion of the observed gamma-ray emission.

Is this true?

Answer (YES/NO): NO